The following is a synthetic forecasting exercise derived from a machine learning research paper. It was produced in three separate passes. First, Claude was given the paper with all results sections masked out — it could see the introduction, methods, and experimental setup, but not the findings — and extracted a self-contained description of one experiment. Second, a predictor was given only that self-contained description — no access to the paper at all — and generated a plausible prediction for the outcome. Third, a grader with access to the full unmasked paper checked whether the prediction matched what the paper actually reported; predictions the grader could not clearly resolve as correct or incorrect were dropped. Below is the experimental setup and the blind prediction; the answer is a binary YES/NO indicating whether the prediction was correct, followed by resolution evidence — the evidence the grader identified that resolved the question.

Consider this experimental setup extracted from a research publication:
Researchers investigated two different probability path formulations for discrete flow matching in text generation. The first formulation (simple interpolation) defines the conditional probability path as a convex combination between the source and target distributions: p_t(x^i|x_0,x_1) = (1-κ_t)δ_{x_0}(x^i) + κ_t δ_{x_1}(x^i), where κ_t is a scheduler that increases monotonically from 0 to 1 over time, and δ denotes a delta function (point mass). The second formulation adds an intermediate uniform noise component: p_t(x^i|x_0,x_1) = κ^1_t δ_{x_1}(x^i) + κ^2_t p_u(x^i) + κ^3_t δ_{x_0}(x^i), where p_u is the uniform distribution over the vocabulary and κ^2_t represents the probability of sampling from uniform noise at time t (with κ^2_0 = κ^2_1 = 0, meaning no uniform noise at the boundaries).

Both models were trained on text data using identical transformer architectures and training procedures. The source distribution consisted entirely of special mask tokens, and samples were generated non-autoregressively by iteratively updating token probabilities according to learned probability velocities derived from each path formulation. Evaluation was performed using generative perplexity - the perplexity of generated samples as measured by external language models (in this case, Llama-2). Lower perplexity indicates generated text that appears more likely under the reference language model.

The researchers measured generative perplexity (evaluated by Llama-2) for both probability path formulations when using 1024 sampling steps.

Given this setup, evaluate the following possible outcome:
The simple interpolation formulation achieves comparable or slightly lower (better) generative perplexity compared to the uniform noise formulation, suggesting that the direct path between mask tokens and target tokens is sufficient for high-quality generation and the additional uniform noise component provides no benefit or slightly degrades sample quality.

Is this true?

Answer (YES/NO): NO